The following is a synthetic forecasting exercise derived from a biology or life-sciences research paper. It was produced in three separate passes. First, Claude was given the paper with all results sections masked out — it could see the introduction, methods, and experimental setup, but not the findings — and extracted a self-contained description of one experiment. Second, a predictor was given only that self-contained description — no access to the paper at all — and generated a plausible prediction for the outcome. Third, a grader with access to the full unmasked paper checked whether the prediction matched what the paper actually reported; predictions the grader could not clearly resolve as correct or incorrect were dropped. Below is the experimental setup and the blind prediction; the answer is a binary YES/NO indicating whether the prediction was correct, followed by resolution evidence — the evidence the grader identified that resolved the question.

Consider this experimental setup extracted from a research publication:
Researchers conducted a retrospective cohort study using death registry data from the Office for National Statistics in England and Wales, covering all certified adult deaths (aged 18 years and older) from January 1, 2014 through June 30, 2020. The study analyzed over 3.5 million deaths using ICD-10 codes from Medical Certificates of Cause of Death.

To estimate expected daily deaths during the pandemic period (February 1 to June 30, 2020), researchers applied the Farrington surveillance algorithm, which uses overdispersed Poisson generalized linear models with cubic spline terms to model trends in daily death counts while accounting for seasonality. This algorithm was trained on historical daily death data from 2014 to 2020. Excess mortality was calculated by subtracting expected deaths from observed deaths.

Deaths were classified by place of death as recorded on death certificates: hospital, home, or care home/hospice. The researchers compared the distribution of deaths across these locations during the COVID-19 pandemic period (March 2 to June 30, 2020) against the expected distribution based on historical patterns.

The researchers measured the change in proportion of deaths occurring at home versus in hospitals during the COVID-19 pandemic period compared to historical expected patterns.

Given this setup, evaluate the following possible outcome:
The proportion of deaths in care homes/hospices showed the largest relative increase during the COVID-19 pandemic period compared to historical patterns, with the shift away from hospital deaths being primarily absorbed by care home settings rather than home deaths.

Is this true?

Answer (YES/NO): YES